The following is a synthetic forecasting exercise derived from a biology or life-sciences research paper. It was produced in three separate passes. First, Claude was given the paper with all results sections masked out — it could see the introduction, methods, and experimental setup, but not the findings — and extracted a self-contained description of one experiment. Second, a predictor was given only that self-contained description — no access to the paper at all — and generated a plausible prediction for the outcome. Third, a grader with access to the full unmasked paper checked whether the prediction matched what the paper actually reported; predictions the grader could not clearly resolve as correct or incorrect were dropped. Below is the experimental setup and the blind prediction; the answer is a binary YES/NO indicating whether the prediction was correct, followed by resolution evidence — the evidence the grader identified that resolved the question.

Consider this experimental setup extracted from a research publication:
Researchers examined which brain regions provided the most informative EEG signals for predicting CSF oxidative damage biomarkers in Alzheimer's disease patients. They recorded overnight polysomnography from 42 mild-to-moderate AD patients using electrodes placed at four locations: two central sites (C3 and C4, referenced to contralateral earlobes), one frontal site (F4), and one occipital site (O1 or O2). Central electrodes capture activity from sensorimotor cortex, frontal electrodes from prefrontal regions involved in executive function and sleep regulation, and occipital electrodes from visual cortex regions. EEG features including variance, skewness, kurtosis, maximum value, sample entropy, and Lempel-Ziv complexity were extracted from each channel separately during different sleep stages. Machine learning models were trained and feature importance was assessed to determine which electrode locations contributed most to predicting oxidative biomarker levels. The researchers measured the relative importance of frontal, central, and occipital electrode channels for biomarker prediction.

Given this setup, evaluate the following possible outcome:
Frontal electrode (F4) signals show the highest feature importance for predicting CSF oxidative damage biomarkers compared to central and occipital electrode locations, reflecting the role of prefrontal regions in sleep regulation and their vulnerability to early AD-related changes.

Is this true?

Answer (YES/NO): NO